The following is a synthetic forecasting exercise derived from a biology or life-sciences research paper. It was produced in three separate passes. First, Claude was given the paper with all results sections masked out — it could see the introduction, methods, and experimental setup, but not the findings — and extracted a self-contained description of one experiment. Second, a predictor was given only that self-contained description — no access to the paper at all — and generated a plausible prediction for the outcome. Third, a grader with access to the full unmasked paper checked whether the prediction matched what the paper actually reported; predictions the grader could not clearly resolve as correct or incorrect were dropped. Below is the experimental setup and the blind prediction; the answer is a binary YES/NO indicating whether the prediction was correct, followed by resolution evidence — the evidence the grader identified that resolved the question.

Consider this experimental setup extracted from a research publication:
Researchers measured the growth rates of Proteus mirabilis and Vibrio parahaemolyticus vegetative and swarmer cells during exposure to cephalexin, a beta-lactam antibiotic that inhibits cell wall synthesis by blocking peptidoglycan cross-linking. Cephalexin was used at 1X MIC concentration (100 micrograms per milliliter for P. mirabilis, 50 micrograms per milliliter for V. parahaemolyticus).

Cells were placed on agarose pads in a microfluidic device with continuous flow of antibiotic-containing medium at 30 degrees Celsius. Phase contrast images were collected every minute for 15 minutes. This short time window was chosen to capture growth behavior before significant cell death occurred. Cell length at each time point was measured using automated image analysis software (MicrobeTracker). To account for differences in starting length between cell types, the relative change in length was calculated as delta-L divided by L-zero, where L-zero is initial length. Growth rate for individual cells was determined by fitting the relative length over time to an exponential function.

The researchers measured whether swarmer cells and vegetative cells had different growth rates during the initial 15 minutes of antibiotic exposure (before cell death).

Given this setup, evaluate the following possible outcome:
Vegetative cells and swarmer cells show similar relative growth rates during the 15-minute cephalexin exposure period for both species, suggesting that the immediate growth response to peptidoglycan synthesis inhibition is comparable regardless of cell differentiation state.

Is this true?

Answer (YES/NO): YES